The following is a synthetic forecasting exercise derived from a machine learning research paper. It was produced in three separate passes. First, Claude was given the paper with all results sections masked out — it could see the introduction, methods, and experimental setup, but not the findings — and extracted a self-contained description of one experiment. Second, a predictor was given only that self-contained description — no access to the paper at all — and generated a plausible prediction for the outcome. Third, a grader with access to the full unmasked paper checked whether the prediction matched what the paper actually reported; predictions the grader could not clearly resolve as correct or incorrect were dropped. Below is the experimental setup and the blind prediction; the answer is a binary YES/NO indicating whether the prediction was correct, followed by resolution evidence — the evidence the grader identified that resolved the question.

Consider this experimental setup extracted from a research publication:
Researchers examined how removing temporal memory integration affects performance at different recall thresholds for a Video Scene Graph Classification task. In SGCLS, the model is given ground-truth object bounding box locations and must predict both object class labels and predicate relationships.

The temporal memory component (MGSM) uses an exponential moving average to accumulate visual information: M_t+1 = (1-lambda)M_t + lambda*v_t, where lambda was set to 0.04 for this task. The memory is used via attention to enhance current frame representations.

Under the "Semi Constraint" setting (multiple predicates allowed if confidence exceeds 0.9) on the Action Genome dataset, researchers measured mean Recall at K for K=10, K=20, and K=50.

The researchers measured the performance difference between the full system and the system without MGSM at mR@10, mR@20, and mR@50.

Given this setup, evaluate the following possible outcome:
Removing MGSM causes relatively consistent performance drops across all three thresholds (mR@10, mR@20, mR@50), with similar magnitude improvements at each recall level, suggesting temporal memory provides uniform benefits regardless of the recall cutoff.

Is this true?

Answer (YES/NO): NO